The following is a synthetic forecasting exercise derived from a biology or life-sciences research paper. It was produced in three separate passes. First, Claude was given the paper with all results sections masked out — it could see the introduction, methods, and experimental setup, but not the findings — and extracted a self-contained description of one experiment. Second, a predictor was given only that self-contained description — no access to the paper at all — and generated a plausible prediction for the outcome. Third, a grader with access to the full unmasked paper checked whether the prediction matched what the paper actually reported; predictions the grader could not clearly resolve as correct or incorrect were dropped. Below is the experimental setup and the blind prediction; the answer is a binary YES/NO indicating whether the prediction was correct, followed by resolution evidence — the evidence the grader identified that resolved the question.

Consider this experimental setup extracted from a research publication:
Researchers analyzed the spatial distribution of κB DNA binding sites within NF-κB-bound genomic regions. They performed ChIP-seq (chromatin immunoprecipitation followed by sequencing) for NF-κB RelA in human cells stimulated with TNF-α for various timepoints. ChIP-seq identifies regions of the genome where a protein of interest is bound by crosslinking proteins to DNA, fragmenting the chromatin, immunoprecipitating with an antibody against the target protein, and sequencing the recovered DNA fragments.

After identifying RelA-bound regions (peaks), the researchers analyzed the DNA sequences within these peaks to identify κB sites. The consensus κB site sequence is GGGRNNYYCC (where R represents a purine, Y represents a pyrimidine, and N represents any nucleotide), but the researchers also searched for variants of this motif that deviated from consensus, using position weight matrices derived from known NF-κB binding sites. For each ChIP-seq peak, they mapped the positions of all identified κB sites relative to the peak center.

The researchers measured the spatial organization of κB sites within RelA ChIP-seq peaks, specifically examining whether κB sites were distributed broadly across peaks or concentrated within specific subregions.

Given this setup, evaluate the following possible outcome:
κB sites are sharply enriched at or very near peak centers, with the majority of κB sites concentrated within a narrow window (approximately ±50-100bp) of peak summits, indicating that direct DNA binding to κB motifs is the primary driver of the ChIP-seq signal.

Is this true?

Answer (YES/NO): NO